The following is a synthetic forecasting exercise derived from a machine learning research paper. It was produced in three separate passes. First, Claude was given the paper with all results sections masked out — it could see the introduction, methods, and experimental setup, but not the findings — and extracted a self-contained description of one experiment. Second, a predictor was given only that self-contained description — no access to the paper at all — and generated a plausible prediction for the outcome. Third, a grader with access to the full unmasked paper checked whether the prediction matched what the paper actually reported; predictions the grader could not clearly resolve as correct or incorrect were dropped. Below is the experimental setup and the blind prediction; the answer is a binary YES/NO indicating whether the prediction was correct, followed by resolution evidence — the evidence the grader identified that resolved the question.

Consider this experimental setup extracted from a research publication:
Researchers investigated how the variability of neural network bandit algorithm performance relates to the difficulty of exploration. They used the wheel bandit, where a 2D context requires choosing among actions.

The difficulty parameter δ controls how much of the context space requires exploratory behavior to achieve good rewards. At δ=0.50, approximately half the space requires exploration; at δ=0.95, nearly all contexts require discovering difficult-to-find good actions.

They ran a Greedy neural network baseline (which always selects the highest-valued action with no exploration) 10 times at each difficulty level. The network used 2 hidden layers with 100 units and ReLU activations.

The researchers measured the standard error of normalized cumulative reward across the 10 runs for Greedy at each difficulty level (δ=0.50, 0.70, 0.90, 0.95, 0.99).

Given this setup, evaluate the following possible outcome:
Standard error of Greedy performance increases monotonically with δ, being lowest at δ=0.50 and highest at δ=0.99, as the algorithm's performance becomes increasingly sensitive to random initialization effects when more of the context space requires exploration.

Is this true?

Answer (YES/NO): NO